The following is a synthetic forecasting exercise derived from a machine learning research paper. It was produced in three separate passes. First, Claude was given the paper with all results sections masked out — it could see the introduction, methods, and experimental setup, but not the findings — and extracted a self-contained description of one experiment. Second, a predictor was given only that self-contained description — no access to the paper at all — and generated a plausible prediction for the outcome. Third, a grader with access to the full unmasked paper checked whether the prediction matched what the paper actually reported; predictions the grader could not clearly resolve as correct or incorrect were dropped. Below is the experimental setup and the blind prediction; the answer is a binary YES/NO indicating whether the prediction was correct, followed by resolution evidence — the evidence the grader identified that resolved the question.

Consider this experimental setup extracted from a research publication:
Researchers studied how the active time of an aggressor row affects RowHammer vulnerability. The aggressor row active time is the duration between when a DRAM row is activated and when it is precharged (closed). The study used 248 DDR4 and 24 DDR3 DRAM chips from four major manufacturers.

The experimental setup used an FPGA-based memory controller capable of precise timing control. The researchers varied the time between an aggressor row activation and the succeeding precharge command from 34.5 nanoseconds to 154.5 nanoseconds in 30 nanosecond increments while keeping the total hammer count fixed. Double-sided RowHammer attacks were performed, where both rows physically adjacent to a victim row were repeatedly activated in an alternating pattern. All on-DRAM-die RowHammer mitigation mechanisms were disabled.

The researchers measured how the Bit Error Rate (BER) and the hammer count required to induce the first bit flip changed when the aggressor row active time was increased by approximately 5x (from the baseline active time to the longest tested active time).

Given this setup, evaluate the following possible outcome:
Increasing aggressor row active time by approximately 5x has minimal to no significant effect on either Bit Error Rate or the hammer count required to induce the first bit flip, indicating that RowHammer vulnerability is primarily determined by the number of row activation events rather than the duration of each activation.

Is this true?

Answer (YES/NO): NO